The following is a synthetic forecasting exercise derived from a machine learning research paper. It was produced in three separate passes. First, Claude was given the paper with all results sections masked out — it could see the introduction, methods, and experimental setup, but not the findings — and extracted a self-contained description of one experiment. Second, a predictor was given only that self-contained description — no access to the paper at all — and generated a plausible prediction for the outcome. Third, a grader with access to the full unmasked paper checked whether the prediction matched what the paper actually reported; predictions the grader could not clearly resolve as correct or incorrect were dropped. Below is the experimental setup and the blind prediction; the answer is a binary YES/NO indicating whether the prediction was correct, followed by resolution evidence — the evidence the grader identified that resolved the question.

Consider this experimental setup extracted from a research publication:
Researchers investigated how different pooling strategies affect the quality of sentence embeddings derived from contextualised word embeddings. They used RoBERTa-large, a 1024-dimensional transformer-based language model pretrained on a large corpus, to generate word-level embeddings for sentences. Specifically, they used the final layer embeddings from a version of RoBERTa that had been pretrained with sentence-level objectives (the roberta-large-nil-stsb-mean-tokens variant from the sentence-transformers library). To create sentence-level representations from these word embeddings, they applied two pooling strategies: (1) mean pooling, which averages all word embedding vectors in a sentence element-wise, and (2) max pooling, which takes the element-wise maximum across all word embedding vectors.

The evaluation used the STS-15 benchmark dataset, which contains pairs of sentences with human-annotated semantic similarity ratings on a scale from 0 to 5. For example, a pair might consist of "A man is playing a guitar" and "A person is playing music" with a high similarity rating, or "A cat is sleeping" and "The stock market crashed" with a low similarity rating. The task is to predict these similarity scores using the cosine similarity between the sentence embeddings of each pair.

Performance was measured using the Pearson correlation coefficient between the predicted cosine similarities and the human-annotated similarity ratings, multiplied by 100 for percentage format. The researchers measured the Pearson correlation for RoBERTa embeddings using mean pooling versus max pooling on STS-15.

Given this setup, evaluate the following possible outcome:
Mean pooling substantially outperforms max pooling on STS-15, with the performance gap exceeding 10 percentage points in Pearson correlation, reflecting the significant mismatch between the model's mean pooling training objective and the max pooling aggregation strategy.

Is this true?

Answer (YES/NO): YES